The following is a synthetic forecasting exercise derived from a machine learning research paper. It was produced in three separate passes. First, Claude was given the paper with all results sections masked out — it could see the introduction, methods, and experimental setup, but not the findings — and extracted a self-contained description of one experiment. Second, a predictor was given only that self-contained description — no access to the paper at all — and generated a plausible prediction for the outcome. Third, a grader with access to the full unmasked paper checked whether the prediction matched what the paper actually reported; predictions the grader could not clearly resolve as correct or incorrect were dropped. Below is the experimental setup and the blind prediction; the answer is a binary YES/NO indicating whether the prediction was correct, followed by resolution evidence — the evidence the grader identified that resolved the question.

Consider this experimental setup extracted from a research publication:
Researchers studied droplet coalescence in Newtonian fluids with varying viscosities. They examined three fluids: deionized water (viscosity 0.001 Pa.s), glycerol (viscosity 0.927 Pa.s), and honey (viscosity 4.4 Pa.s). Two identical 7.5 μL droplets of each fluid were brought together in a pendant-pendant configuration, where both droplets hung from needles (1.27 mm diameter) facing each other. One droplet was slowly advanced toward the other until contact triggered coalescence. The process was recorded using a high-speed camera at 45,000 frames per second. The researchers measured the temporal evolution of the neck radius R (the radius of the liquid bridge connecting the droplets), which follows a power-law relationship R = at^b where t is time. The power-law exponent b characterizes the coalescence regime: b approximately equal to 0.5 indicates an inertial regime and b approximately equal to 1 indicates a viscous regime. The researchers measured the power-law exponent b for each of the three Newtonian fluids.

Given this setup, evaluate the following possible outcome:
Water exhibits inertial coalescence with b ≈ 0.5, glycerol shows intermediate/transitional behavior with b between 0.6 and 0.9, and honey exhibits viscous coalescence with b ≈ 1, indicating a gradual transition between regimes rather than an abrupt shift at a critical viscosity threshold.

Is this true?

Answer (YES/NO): YES